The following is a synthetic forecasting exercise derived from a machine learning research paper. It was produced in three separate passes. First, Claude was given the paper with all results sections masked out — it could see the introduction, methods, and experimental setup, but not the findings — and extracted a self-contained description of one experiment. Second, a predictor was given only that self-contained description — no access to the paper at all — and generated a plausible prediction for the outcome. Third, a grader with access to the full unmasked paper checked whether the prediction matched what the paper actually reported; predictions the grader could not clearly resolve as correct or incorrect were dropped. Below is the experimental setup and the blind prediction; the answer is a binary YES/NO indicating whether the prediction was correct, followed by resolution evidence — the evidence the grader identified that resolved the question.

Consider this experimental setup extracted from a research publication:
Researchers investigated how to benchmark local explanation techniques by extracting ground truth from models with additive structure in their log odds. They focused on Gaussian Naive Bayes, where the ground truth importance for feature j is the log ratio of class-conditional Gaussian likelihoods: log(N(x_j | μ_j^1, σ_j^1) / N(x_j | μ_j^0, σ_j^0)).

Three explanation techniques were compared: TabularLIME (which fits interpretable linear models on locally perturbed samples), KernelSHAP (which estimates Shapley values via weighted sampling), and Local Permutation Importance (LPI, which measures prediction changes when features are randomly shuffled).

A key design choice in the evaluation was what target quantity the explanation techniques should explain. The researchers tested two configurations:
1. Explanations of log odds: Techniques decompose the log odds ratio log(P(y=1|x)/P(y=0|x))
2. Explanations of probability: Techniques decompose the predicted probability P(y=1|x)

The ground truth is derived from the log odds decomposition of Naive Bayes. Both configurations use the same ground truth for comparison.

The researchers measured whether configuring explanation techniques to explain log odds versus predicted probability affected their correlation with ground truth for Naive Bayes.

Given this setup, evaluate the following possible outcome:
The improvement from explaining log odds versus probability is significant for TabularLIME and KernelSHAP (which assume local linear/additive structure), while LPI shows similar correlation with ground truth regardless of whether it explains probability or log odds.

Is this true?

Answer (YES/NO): NO